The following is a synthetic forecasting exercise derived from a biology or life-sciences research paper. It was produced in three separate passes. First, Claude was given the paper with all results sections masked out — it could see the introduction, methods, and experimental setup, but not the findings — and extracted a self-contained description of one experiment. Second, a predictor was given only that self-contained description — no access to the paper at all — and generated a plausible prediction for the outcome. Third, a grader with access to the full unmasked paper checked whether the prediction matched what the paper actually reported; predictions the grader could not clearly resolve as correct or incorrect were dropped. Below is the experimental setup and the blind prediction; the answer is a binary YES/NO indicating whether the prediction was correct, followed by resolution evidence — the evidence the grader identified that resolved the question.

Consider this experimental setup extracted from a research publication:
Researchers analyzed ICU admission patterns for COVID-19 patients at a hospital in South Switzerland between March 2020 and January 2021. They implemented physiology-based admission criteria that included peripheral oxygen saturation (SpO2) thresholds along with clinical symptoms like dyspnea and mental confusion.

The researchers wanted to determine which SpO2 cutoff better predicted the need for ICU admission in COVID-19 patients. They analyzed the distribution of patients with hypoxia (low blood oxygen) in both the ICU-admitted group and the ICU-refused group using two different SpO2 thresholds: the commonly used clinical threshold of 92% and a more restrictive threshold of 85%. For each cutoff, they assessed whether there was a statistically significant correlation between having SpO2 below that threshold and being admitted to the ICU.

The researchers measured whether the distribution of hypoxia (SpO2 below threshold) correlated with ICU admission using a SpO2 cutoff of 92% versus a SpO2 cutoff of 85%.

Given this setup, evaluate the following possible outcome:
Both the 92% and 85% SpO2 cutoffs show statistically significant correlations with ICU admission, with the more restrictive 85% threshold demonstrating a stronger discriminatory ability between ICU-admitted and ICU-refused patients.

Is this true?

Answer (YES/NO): NO